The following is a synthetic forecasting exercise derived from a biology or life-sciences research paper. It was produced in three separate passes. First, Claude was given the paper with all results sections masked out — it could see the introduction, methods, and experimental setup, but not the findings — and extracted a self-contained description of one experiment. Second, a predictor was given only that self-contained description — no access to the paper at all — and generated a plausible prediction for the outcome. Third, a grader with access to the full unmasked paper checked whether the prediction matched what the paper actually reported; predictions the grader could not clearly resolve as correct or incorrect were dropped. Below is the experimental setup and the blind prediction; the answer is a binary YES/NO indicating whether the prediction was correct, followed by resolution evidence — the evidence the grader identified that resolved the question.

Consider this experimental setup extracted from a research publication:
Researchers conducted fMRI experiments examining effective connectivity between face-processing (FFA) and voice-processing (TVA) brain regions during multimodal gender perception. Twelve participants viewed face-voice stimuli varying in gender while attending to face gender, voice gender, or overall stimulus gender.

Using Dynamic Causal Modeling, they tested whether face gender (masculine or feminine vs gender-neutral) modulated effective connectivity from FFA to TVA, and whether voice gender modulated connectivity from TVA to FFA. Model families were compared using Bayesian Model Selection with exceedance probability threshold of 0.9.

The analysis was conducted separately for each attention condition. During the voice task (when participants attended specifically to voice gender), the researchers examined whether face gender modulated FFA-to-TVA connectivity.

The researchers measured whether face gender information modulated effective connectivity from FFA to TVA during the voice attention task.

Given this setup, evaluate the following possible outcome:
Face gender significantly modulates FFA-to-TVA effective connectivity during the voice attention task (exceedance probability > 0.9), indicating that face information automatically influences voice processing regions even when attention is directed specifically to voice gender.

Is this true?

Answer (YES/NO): NO